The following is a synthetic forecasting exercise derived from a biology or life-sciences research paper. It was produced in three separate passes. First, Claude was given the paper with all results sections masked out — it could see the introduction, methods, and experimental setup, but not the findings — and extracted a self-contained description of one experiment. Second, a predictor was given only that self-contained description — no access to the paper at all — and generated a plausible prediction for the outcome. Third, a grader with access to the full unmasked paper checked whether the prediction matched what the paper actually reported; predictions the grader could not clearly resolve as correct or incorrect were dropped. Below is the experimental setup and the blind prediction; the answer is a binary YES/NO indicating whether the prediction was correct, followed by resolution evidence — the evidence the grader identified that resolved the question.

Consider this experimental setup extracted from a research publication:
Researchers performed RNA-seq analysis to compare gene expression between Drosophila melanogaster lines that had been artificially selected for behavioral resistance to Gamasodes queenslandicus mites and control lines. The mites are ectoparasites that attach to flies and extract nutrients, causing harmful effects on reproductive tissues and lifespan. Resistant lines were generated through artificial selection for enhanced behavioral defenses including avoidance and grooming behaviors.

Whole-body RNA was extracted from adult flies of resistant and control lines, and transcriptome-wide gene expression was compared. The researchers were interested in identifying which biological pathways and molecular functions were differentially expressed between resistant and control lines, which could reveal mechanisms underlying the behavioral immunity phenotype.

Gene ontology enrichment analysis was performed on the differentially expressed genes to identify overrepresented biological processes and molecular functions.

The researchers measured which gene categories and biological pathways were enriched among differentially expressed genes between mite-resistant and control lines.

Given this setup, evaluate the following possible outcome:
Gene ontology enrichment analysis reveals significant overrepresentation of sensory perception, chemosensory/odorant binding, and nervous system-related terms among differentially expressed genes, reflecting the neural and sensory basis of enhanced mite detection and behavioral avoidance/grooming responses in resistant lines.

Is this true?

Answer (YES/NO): NO